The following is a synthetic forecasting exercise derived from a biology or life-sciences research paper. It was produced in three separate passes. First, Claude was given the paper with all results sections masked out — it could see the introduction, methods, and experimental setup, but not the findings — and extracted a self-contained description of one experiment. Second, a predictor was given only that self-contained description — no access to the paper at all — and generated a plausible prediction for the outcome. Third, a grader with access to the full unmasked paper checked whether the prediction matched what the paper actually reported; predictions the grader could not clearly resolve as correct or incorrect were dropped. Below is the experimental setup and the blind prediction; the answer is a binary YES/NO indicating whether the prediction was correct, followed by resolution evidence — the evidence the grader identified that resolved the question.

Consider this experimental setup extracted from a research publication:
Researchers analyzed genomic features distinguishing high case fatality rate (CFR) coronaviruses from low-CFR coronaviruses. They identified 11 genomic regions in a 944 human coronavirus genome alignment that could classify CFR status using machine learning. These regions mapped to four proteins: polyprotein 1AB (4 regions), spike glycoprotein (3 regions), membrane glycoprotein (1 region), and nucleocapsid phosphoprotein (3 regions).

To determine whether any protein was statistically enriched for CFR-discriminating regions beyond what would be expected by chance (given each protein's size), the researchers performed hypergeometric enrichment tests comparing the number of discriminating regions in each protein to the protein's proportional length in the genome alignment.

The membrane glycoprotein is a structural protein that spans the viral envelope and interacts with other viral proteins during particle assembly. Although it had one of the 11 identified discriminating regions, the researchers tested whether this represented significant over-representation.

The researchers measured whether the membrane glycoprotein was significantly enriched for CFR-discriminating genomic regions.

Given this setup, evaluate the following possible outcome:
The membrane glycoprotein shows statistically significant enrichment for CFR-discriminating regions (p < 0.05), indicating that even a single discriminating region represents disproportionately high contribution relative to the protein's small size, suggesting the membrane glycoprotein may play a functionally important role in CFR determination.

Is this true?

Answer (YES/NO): NO